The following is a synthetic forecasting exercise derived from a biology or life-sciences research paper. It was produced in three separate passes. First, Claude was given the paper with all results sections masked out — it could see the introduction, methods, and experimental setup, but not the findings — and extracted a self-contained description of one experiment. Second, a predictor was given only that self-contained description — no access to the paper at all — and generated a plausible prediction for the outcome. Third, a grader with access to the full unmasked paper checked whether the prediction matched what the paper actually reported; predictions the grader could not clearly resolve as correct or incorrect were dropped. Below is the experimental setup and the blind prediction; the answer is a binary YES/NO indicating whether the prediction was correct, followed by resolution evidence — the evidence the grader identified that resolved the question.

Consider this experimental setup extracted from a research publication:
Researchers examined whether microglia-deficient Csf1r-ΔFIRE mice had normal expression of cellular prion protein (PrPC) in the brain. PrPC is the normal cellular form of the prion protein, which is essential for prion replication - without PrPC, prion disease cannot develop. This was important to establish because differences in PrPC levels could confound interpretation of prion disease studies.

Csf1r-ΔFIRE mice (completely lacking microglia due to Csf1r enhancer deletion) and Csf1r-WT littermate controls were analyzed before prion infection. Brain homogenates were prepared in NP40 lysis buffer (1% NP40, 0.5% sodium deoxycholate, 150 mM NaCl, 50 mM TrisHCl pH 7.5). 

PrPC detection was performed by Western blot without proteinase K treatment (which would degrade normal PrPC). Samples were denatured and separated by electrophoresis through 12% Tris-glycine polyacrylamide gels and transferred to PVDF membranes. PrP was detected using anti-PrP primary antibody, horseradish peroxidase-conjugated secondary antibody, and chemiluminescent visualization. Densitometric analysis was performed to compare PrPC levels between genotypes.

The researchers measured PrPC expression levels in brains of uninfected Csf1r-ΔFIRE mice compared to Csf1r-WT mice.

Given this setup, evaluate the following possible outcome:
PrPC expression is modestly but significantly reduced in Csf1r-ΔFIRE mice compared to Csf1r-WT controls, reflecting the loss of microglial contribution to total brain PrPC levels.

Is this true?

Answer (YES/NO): NO